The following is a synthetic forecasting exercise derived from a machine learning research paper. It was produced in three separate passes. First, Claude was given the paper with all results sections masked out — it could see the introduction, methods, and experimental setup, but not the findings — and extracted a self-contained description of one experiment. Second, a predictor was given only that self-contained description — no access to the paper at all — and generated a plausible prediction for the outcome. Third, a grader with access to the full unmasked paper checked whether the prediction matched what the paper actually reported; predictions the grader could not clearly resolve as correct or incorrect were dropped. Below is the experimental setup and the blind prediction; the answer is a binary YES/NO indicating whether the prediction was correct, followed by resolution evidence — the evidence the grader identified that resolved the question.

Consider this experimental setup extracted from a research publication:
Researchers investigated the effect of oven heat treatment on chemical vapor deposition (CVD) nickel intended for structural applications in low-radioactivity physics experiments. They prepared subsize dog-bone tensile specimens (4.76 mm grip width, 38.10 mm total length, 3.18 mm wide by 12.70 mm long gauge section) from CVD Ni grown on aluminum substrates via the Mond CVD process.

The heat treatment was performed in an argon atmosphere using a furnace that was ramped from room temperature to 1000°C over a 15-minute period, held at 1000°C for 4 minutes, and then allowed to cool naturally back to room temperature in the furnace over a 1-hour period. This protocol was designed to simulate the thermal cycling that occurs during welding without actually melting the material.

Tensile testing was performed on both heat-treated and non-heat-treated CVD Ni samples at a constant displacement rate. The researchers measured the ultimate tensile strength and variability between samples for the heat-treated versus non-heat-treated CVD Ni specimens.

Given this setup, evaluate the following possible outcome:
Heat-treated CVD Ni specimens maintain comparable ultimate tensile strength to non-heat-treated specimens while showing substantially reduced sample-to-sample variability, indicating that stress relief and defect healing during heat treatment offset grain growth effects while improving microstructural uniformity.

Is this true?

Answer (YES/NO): NO